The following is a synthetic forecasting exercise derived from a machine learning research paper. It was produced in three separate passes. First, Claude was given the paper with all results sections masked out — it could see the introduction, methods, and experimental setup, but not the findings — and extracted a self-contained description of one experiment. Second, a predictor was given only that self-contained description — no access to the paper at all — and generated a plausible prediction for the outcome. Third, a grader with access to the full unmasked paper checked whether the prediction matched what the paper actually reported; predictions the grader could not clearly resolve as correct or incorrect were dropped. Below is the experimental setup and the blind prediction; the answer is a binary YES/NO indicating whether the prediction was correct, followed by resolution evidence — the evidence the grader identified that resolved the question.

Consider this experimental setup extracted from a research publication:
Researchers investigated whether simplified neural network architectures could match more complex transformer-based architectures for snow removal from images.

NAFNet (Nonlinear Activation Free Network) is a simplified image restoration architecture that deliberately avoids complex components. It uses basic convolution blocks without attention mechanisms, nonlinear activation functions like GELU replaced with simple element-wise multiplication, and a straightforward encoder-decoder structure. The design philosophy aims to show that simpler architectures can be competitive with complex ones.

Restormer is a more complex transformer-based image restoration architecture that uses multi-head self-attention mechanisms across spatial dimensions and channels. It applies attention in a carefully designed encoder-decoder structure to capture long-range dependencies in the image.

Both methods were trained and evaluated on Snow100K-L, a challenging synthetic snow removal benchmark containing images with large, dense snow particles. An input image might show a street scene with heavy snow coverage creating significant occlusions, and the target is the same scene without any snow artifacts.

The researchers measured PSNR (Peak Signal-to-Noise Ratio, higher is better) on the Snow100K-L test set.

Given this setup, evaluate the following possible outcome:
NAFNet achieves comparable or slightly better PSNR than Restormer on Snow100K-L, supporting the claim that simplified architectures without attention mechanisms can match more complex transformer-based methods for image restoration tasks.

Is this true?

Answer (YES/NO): NO